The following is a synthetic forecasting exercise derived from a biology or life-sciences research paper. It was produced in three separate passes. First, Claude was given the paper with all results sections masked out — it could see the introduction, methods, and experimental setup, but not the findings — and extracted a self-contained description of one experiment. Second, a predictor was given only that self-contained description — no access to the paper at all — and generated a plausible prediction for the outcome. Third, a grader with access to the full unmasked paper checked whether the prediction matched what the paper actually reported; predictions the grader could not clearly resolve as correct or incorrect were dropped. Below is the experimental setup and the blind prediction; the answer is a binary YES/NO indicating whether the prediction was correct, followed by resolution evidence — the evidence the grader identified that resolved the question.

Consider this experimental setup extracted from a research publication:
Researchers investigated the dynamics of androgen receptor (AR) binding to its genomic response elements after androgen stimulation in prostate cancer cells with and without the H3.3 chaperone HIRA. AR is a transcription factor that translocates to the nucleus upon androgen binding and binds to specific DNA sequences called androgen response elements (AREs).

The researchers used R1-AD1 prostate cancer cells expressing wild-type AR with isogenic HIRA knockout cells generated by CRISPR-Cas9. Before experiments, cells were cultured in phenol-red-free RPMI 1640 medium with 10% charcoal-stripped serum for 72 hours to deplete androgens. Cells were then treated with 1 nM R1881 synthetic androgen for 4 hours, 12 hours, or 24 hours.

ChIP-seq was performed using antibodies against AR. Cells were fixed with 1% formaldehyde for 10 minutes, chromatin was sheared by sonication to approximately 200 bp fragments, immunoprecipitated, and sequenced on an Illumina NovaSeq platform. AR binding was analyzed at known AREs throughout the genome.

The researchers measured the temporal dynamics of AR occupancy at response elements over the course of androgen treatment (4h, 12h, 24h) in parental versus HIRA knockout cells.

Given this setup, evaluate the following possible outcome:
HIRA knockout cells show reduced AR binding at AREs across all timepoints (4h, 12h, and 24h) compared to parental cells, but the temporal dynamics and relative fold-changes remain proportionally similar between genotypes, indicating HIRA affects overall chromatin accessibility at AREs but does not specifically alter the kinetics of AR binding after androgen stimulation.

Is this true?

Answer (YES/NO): NO